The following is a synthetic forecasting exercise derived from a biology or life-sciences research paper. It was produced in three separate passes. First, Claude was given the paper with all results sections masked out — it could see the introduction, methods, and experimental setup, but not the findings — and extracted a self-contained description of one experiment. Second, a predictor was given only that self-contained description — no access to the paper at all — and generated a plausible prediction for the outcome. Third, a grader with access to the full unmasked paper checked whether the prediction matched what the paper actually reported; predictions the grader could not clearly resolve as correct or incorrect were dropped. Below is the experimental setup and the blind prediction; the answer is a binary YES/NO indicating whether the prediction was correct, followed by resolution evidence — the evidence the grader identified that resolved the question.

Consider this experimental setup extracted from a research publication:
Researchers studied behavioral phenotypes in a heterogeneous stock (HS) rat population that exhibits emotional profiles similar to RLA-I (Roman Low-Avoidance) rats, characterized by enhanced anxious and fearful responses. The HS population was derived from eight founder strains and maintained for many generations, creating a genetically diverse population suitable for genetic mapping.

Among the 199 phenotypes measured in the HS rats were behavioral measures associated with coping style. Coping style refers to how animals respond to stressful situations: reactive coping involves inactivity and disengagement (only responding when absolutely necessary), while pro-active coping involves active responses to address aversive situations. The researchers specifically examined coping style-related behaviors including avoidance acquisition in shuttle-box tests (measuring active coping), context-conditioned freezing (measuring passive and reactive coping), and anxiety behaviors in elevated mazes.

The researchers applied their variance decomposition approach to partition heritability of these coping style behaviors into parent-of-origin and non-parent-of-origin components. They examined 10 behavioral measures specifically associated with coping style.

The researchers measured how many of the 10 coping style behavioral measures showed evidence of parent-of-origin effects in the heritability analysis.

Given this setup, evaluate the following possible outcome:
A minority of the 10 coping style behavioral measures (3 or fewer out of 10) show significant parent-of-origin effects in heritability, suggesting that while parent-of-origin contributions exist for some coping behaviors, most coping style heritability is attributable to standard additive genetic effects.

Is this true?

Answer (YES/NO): NO